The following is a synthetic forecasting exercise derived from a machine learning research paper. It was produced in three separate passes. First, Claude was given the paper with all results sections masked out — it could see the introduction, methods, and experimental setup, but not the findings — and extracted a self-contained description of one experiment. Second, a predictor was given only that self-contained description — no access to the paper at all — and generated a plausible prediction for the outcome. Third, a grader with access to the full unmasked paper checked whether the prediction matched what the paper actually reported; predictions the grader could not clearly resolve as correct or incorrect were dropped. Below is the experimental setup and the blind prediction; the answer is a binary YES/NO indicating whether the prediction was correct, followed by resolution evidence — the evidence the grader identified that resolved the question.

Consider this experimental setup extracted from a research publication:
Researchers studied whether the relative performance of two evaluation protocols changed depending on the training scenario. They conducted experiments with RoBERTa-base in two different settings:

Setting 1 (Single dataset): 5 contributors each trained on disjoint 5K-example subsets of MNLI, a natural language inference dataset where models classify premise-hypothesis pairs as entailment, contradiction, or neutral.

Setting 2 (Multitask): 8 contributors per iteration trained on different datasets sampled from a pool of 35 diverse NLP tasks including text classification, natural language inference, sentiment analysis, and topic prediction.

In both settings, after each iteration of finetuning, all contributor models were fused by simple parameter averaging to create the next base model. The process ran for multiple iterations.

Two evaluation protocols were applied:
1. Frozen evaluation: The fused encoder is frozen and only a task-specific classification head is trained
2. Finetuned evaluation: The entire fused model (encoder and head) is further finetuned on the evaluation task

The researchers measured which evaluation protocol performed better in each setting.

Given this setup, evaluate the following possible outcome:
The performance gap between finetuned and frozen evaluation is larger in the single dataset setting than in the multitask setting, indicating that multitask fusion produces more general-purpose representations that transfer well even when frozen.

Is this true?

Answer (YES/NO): NO